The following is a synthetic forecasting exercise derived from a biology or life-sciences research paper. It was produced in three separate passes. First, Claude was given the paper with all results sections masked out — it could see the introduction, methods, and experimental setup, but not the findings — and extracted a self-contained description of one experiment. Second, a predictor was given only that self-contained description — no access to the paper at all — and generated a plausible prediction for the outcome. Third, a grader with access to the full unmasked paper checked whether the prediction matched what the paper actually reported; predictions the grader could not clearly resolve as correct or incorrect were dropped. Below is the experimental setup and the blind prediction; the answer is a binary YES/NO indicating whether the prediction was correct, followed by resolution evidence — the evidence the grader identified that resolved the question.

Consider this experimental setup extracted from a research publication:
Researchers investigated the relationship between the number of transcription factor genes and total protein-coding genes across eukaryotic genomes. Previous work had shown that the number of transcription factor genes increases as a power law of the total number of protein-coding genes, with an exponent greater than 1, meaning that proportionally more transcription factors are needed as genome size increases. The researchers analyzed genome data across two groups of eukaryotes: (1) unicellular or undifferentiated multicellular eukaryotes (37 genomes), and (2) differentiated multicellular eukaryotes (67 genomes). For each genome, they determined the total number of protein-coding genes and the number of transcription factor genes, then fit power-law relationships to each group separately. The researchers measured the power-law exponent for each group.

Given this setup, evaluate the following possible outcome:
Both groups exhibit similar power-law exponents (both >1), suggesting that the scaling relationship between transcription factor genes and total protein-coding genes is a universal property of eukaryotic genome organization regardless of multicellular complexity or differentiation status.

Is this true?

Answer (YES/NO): NO